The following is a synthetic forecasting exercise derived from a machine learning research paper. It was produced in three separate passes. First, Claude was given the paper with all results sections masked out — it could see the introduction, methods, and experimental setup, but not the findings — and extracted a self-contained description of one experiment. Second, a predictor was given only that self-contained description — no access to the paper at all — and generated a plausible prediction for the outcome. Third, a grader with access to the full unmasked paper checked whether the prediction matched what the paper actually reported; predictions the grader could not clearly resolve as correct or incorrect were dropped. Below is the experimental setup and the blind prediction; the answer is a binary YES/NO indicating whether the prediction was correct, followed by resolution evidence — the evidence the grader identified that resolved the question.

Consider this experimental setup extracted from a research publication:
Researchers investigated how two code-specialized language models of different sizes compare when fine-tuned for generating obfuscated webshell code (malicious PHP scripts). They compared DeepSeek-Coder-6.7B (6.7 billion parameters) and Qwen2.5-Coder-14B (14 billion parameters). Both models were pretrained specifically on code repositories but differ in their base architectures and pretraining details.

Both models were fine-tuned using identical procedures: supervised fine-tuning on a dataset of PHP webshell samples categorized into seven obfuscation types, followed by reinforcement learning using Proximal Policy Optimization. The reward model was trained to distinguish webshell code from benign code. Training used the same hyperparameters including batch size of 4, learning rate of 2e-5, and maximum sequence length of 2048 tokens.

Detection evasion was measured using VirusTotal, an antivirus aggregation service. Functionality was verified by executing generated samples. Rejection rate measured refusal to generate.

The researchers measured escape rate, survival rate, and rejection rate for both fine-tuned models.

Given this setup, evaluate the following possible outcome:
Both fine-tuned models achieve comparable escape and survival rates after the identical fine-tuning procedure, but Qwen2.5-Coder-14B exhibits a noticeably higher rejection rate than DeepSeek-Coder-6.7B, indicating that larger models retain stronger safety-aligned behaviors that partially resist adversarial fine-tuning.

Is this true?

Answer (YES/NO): NO